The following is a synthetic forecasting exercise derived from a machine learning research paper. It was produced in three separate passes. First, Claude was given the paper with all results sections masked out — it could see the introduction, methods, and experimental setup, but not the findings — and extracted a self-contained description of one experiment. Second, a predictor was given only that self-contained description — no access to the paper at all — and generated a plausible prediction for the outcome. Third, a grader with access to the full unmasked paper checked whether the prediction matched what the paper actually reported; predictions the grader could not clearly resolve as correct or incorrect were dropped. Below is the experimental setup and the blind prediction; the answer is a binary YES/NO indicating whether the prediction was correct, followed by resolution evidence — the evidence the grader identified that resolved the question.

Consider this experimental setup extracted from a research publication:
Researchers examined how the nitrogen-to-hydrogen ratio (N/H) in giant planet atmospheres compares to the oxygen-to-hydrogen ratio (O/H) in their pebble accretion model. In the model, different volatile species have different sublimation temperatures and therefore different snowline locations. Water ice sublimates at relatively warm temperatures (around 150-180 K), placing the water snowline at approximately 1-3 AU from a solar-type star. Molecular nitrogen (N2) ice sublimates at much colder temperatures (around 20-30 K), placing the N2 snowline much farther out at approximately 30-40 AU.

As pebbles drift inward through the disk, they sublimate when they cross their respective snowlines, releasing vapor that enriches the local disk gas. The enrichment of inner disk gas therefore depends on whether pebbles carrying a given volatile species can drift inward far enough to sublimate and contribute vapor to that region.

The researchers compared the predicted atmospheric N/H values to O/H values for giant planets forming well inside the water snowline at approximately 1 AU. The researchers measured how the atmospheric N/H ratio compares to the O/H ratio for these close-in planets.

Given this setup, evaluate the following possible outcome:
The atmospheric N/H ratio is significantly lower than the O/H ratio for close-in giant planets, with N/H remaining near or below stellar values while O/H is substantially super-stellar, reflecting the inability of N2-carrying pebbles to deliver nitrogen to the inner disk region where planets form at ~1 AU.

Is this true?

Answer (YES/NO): NO